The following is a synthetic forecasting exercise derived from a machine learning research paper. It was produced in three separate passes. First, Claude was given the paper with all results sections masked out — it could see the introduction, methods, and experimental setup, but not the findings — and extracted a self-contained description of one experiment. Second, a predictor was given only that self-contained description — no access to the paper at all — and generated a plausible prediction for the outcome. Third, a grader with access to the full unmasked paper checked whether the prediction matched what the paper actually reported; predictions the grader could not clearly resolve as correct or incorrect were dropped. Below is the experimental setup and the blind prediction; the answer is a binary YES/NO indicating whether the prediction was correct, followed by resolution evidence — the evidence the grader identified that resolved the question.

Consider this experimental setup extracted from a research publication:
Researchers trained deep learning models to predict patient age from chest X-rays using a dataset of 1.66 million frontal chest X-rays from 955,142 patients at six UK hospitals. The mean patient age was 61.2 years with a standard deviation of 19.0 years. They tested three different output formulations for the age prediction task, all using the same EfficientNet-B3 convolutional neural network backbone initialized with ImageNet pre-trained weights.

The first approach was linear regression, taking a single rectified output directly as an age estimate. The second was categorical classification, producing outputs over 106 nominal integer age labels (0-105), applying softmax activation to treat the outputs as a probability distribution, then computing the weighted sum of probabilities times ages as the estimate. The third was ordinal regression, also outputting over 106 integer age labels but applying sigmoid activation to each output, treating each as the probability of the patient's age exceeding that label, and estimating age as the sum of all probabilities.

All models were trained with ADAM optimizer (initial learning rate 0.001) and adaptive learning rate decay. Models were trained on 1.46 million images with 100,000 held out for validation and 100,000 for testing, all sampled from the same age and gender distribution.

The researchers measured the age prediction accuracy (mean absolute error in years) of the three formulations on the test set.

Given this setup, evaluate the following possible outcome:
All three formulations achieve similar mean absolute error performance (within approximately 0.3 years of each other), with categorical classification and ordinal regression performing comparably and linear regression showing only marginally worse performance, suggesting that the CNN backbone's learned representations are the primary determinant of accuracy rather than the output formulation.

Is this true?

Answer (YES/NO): NO